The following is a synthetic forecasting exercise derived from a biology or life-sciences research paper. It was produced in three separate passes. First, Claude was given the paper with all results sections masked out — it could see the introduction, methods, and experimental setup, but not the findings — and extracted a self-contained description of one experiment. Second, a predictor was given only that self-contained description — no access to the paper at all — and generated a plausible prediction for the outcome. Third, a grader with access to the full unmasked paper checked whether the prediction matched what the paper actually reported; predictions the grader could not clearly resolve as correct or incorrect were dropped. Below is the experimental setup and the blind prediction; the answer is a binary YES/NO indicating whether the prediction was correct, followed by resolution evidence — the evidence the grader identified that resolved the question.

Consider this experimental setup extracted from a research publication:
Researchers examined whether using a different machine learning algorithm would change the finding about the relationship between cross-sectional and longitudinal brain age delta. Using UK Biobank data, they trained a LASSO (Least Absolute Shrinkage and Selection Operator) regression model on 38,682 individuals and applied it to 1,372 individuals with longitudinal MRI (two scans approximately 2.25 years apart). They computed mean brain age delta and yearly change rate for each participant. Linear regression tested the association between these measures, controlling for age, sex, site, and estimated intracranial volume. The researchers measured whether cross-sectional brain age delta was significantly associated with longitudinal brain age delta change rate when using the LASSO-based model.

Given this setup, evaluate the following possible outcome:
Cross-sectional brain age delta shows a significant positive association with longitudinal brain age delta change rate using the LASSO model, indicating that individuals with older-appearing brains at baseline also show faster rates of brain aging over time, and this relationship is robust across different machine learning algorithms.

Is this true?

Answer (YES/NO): NO